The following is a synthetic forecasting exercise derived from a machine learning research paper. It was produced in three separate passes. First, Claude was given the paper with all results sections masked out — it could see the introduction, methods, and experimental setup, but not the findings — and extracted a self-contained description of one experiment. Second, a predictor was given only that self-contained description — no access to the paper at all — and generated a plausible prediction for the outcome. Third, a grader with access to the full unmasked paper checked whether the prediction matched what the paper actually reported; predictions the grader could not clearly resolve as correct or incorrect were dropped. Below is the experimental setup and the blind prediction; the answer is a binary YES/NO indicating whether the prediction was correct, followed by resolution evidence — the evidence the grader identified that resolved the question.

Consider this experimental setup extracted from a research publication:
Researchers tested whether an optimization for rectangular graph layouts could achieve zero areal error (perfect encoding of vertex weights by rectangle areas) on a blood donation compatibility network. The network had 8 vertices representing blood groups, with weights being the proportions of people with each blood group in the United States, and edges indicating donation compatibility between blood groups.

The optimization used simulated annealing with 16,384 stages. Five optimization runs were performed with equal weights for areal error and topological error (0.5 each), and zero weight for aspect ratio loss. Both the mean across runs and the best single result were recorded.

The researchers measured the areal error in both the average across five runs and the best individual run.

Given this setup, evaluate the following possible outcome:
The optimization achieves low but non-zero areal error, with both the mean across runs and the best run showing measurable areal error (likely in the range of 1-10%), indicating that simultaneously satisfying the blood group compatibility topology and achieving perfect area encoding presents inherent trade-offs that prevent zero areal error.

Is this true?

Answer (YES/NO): NO